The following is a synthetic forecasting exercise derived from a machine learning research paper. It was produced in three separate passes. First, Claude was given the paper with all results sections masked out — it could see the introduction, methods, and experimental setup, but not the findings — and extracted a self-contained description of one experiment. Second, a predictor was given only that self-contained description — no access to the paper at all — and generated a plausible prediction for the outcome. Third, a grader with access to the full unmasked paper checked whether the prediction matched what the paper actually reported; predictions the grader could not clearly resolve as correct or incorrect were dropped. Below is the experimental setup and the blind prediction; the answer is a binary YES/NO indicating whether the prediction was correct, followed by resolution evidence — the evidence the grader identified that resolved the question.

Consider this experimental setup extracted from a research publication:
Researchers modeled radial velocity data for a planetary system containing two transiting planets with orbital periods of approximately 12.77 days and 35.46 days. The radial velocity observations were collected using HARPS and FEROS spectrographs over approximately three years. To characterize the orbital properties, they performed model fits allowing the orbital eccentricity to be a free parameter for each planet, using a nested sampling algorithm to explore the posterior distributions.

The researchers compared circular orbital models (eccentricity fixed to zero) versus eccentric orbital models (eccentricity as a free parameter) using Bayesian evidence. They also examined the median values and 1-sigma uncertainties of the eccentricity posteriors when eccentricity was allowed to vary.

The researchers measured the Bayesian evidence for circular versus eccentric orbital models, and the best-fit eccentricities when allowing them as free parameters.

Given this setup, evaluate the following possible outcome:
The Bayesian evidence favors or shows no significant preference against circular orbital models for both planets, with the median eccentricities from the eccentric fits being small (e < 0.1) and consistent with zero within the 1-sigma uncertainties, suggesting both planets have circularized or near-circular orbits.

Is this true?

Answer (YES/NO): NO